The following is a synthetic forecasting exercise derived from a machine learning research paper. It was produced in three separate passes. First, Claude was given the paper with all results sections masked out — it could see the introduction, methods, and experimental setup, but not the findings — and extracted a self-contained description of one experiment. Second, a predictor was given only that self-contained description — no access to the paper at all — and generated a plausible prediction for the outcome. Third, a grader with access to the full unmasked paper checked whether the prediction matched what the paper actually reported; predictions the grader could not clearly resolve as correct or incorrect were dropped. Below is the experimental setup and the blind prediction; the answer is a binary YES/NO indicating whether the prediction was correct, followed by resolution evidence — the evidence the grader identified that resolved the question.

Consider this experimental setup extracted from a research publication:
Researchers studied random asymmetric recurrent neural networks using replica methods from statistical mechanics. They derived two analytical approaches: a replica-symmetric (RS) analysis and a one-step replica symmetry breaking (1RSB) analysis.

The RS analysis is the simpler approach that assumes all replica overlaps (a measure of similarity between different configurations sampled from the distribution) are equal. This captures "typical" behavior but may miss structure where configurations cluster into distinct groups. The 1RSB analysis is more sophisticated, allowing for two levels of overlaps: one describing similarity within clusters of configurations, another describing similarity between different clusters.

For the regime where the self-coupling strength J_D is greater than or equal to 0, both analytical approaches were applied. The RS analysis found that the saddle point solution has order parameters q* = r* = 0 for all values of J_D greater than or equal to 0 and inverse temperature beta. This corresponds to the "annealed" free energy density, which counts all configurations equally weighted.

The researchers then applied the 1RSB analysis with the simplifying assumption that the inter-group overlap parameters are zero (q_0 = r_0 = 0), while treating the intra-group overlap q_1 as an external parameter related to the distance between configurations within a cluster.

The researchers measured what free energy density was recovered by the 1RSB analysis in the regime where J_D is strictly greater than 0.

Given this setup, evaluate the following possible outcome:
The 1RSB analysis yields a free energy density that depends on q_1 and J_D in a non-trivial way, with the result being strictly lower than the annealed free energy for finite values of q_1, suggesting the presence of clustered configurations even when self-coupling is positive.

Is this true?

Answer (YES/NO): NO